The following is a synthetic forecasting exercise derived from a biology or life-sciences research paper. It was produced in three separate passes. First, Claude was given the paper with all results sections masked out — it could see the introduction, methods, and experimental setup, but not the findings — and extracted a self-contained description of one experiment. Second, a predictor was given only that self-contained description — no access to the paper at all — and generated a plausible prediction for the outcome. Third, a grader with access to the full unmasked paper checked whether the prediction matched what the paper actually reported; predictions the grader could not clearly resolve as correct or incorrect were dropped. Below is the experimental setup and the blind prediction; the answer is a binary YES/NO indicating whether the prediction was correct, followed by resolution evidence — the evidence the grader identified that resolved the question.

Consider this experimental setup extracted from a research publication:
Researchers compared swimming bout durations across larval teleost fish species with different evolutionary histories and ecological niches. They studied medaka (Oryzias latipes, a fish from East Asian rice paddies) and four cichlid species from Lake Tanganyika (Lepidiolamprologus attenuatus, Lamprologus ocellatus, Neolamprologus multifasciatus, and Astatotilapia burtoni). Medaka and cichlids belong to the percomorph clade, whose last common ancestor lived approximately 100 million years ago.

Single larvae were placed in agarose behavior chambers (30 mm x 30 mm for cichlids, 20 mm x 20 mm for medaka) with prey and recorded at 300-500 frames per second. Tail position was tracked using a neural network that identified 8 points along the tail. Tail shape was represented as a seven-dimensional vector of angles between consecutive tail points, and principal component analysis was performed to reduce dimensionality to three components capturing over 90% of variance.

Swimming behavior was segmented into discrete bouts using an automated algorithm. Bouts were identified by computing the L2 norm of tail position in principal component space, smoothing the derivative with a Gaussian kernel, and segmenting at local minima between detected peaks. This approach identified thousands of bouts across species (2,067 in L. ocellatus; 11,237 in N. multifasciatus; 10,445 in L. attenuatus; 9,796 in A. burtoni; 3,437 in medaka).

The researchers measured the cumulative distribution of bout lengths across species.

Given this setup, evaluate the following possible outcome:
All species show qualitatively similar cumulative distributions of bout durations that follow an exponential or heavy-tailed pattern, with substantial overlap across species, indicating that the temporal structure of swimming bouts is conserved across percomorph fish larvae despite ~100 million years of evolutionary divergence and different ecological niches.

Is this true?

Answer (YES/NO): NO